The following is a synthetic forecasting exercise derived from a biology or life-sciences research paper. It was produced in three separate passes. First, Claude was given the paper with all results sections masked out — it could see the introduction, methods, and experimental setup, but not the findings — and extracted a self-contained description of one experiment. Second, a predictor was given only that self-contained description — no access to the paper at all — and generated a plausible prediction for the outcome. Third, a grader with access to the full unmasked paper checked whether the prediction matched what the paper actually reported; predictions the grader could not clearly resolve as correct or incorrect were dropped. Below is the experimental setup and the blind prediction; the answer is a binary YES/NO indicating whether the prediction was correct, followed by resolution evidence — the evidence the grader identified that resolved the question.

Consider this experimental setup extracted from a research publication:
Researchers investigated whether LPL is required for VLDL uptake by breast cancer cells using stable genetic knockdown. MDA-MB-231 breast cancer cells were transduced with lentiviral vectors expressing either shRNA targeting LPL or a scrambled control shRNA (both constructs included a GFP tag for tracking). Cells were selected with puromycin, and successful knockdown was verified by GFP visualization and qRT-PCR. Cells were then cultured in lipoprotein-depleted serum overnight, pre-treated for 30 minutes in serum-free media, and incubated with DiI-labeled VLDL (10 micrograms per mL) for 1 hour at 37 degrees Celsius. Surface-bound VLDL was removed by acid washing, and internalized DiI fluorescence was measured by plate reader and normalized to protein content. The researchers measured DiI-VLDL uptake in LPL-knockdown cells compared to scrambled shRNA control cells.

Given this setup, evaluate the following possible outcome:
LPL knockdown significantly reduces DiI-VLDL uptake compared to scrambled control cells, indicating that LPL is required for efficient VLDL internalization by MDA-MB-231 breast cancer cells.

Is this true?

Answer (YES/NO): NO